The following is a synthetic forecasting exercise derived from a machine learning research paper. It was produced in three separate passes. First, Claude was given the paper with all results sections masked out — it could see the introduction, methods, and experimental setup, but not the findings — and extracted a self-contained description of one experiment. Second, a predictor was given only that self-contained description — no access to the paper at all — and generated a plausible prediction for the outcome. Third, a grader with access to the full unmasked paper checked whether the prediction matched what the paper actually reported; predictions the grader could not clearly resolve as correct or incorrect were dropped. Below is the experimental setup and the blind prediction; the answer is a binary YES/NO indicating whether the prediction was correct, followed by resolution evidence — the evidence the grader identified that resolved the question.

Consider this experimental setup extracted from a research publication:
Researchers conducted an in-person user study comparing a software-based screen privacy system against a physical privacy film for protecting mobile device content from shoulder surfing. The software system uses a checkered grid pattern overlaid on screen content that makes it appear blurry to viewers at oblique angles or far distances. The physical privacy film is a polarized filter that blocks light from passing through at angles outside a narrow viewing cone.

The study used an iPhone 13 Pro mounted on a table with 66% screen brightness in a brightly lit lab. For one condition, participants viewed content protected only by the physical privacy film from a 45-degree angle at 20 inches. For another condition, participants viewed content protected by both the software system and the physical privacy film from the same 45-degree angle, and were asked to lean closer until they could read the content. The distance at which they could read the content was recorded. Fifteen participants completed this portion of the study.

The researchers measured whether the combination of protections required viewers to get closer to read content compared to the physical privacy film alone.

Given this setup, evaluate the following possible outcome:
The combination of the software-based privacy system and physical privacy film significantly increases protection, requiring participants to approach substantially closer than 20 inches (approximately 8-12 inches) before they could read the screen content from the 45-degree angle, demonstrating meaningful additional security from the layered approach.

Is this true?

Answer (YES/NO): YES